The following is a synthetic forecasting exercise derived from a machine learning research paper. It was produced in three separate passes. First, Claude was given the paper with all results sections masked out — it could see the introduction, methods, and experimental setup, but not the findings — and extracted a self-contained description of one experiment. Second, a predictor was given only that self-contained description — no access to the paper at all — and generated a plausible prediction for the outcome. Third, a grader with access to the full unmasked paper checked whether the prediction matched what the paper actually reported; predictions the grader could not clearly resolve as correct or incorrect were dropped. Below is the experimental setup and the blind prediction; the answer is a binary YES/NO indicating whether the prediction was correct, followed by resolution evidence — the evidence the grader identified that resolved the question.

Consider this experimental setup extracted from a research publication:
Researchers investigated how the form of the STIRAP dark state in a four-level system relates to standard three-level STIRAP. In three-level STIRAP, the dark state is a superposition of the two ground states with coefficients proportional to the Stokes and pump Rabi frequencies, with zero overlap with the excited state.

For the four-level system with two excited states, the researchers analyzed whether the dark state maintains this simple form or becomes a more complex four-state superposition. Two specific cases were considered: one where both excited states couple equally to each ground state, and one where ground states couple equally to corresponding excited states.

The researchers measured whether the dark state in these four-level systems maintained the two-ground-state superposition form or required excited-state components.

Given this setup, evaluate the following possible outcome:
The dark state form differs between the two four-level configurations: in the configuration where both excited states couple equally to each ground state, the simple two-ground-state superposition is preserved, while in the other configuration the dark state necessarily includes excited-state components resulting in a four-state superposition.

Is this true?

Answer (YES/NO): NO